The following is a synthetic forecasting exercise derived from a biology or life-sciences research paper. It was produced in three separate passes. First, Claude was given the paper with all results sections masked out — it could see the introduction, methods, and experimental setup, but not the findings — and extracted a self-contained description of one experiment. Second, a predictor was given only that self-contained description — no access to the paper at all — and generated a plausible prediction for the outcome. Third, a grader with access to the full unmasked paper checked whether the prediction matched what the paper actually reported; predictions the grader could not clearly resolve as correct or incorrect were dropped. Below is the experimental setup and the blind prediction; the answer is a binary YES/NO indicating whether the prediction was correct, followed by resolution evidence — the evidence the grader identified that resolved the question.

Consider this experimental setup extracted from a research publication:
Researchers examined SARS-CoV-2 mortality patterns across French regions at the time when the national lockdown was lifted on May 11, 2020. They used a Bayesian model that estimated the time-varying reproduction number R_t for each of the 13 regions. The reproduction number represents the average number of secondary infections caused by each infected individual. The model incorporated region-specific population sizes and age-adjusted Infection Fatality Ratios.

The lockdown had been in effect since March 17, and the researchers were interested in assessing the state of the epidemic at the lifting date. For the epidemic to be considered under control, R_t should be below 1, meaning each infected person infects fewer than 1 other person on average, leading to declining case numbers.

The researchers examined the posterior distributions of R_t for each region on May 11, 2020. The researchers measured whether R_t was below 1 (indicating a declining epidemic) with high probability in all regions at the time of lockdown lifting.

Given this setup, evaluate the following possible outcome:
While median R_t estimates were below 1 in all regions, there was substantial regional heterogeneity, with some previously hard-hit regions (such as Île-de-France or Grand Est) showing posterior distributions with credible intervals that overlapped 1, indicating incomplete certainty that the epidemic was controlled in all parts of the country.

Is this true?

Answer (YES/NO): NO